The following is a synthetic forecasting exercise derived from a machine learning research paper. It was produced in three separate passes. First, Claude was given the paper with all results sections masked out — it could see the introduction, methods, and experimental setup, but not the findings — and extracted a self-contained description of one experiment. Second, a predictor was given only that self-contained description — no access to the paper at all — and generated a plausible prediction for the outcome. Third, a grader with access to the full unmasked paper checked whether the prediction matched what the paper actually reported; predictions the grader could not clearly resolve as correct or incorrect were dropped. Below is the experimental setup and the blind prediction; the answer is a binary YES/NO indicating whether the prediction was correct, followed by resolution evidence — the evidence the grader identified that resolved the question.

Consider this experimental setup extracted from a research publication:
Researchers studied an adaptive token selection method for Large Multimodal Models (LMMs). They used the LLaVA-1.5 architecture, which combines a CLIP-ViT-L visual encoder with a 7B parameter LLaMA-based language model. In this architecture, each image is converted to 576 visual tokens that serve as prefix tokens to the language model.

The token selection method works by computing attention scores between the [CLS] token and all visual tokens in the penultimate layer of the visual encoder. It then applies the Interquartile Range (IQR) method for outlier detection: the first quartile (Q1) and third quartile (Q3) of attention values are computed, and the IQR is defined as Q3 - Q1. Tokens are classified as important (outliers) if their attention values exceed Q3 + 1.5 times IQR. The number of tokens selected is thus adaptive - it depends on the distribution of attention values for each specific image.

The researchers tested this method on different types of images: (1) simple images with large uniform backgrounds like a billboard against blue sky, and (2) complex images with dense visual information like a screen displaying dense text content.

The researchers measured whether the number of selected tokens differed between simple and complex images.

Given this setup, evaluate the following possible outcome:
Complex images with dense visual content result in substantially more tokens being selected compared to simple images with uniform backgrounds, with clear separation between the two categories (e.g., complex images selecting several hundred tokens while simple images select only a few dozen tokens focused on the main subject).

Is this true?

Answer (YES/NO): NO